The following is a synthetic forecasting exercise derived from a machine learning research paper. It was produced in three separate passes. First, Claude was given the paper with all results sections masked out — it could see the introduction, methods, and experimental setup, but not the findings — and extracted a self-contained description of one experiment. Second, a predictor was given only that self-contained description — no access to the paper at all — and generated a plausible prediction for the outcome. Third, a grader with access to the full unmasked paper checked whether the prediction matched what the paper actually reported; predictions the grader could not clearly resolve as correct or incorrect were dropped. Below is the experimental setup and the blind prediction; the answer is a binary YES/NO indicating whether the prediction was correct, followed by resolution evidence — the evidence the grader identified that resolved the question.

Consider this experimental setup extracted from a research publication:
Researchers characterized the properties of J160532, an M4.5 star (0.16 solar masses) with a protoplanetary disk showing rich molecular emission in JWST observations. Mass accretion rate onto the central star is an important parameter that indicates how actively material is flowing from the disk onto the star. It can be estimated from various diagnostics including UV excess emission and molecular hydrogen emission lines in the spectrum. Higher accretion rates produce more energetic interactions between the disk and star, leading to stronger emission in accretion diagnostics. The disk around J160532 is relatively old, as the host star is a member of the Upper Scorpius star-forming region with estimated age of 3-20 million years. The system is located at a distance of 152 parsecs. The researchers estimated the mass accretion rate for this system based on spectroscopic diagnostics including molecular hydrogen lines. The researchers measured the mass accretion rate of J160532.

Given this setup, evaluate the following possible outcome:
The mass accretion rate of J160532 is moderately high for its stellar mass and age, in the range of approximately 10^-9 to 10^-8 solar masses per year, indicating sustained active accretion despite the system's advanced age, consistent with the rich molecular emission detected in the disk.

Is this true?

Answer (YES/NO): NO